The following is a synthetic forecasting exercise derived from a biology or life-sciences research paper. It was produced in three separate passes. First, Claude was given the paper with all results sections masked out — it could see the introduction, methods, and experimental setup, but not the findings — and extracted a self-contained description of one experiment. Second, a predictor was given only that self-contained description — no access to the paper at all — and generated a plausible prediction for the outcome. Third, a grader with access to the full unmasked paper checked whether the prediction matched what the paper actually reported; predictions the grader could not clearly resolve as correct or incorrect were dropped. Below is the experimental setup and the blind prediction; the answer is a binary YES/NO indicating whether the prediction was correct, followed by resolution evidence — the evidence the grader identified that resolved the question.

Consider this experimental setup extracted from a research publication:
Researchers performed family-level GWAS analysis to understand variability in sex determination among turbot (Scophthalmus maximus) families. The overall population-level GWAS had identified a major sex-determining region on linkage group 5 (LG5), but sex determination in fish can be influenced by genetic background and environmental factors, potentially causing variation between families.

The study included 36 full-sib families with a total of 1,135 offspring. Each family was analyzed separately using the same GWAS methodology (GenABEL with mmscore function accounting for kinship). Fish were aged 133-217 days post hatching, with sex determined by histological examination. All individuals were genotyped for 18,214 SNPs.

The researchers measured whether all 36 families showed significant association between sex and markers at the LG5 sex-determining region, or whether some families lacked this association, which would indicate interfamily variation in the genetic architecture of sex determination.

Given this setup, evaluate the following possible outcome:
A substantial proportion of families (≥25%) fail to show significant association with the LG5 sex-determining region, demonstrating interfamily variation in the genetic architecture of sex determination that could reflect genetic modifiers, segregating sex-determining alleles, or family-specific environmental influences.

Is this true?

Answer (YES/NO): NO